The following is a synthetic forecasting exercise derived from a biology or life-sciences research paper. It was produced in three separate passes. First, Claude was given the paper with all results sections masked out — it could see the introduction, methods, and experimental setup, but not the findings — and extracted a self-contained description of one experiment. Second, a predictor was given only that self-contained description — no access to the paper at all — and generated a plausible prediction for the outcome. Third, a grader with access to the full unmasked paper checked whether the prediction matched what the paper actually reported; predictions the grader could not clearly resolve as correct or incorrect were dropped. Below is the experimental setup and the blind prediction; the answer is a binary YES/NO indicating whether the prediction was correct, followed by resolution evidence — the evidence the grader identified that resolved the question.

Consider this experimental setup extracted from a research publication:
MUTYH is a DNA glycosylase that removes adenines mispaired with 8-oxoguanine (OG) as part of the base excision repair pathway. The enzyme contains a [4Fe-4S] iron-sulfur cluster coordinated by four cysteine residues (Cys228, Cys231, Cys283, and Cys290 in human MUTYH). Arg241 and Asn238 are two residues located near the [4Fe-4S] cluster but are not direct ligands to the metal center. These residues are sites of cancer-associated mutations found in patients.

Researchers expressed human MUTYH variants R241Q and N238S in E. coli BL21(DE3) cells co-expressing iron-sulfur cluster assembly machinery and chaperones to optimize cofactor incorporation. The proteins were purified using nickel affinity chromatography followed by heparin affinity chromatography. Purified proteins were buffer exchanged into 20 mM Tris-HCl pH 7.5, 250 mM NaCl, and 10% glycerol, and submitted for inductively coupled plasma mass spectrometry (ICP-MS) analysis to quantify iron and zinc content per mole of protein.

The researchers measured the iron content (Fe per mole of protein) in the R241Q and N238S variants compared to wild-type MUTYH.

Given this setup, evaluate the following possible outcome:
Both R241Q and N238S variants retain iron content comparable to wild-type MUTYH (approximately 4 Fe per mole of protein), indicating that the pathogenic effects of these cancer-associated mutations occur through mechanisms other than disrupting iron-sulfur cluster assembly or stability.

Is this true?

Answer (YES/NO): YES